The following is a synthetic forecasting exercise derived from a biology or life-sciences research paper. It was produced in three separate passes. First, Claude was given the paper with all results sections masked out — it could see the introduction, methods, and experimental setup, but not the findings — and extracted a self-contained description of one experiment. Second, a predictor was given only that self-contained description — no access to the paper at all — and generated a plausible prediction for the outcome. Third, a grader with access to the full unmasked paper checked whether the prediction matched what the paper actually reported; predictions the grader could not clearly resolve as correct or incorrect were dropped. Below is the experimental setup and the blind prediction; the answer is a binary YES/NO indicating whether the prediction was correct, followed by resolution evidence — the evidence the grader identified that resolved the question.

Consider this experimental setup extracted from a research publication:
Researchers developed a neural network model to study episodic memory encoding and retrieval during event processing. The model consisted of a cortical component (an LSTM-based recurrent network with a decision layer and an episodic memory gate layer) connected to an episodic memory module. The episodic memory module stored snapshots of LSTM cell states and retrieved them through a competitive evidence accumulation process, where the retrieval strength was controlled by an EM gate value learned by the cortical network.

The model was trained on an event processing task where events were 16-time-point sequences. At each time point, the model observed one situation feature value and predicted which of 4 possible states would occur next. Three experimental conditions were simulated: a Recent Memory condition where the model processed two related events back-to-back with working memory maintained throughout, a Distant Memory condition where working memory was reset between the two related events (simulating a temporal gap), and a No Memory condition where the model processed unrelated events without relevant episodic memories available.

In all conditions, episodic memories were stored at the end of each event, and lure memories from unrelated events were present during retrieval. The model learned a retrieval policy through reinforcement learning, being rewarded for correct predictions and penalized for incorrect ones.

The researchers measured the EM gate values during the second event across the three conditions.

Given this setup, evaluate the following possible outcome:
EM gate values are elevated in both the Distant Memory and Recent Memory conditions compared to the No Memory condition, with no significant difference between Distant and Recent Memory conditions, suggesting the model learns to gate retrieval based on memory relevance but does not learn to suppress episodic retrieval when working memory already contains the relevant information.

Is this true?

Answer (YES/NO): NO